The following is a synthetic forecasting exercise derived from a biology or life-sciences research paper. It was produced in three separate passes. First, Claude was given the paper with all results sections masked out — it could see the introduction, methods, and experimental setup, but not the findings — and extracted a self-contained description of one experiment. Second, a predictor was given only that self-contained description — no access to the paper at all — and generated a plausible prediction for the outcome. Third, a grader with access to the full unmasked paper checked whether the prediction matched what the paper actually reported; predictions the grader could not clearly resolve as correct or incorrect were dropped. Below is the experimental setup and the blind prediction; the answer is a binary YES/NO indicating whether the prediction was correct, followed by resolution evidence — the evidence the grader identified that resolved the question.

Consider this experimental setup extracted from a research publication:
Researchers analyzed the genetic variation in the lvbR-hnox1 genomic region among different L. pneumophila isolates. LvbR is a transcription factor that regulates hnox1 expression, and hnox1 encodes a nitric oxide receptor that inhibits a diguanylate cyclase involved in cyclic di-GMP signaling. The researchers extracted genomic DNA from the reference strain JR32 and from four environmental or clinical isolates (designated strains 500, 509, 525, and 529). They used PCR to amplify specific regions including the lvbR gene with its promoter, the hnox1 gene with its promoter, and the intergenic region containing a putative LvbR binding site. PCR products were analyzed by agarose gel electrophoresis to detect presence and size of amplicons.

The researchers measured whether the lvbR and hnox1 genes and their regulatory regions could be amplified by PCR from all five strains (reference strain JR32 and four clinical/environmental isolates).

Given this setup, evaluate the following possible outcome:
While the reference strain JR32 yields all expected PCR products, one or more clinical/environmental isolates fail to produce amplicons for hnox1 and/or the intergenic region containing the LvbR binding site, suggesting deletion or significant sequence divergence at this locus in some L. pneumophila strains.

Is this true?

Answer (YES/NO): NO